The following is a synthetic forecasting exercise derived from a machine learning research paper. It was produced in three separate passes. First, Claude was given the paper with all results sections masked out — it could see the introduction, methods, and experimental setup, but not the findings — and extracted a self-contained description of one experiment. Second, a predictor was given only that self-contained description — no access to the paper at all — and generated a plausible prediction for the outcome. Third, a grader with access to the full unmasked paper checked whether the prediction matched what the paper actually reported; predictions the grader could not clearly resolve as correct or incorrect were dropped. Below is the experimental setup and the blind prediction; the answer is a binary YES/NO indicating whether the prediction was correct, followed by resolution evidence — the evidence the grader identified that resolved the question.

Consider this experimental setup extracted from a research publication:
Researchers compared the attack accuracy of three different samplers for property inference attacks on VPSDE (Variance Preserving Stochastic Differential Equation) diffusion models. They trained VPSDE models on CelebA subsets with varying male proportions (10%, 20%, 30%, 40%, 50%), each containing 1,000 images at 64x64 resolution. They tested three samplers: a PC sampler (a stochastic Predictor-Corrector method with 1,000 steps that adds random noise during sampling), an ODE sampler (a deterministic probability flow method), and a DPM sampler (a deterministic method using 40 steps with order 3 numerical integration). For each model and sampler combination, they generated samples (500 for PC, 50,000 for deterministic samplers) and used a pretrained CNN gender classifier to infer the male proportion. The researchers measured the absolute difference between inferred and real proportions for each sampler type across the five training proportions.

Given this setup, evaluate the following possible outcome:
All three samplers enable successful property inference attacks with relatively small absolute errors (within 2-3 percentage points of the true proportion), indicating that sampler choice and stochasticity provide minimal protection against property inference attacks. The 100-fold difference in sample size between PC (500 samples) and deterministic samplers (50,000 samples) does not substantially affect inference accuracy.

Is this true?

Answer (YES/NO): YES